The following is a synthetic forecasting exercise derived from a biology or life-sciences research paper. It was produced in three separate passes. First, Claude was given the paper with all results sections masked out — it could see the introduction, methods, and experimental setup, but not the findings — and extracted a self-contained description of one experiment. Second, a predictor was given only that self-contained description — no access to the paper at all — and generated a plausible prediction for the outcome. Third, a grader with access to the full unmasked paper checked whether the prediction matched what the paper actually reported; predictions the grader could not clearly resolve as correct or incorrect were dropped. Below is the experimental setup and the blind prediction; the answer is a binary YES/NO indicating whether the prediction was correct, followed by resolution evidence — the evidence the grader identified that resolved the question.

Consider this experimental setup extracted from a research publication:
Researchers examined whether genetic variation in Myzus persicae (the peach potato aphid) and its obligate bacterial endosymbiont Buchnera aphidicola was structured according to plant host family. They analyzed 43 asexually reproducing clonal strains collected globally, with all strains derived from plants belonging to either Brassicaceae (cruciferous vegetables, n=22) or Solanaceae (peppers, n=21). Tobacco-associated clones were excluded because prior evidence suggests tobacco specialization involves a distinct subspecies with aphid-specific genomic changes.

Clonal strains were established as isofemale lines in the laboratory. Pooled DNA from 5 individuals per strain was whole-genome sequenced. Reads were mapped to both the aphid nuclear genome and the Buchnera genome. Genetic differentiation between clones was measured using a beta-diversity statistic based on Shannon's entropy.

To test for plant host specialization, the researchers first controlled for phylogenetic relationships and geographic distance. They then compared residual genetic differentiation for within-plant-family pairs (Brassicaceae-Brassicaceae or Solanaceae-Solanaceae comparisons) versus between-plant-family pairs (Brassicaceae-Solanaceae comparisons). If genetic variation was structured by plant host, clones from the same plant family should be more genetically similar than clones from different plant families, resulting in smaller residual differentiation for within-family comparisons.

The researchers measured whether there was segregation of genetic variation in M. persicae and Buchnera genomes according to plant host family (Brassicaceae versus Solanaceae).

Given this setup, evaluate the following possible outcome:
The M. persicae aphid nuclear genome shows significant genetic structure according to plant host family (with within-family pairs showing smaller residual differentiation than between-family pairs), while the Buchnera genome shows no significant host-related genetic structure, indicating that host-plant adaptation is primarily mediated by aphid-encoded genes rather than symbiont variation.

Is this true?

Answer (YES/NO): NO